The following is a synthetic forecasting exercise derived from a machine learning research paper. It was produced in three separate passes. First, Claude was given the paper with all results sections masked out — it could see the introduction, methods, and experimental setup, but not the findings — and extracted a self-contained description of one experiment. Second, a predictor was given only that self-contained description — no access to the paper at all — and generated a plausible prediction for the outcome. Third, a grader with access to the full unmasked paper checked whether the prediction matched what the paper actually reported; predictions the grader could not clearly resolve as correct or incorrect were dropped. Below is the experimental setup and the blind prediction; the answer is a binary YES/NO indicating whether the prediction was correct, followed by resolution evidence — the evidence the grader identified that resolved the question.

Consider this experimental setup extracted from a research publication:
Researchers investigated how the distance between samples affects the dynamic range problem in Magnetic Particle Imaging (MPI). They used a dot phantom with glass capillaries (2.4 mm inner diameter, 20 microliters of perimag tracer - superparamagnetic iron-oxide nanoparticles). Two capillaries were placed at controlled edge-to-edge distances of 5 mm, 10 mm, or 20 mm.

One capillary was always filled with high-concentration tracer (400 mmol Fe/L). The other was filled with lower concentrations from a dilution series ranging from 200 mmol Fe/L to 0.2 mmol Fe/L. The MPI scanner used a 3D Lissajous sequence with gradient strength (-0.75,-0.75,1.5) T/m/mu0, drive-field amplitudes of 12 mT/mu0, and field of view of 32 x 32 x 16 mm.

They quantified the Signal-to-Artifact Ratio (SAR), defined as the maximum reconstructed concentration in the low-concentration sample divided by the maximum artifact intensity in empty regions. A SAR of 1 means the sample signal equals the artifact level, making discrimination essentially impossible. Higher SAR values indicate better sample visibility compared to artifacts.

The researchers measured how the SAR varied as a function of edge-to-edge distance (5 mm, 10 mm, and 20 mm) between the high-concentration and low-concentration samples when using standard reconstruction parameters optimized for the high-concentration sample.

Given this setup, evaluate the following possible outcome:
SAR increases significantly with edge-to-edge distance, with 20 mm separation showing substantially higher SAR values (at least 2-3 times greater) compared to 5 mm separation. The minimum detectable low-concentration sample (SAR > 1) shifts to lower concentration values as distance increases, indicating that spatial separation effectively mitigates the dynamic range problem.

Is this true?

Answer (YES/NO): NO